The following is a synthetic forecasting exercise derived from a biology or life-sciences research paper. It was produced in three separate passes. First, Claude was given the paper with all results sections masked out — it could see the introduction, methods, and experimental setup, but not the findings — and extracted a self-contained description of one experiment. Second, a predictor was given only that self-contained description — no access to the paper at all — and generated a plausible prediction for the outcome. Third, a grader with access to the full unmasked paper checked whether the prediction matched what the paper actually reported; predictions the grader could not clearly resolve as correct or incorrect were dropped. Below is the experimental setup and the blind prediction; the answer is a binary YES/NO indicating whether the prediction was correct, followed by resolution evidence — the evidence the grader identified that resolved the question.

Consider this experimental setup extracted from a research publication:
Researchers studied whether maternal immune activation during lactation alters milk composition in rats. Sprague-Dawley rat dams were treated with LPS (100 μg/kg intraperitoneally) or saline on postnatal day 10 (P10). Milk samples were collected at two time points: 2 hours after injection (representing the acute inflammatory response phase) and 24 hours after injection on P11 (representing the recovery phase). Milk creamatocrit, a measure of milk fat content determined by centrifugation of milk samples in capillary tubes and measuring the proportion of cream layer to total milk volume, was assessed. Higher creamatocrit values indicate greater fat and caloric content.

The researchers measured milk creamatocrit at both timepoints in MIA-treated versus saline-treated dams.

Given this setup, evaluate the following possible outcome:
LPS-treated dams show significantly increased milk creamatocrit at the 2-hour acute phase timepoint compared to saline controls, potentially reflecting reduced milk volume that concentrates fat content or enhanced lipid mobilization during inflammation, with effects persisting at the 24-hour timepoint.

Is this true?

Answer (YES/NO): NO